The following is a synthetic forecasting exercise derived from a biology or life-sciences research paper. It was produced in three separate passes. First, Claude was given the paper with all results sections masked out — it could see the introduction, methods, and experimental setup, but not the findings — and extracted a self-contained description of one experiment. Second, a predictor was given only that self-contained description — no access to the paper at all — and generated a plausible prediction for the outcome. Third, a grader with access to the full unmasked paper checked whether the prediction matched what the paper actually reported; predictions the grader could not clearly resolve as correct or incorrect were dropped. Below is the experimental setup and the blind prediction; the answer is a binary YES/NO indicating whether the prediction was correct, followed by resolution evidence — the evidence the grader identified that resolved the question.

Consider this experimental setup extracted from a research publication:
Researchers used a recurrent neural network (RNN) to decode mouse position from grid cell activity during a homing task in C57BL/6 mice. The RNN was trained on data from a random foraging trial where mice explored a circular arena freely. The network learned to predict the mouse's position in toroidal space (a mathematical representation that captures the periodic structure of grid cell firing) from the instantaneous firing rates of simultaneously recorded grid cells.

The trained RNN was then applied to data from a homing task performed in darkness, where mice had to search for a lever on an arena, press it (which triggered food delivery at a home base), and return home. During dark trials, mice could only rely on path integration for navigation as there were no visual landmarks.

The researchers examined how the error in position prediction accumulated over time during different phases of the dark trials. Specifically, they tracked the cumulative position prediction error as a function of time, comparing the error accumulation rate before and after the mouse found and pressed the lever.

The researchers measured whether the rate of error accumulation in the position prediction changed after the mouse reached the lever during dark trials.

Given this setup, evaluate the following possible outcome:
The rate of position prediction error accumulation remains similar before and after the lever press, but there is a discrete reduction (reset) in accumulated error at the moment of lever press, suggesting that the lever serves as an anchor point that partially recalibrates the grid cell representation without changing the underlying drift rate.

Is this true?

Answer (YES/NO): NO